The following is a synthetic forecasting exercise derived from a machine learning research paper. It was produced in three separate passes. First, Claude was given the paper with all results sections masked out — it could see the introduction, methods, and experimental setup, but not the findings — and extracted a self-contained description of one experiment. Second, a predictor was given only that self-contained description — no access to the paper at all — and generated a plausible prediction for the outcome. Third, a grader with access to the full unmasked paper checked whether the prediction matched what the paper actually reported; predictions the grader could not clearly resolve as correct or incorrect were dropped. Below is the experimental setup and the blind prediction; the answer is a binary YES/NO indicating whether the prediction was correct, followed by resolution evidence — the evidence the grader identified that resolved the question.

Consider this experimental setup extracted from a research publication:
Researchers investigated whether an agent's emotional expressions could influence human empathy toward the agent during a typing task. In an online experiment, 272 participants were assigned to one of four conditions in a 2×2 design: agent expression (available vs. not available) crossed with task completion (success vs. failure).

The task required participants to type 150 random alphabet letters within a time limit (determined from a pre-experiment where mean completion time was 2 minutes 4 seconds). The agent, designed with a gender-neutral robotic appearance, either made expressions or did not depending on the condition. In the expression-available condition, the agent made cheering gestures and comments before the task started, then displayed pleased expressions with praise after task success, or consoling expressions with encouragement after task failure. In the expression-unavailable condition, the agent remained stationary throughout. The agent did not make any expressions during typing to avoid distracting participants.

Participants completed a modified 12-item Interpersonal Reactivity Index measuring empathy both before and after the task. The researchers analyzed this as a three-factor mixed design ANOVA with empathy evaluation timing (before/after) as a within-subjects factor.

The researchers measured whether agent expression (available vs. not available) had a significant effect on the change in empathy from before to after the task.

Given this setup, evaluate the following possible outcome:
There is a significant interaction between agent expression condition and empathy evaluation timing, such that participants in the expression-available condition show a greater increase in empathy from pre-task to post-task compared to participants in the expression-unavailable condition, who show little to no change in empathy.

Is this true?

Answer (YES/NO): NO